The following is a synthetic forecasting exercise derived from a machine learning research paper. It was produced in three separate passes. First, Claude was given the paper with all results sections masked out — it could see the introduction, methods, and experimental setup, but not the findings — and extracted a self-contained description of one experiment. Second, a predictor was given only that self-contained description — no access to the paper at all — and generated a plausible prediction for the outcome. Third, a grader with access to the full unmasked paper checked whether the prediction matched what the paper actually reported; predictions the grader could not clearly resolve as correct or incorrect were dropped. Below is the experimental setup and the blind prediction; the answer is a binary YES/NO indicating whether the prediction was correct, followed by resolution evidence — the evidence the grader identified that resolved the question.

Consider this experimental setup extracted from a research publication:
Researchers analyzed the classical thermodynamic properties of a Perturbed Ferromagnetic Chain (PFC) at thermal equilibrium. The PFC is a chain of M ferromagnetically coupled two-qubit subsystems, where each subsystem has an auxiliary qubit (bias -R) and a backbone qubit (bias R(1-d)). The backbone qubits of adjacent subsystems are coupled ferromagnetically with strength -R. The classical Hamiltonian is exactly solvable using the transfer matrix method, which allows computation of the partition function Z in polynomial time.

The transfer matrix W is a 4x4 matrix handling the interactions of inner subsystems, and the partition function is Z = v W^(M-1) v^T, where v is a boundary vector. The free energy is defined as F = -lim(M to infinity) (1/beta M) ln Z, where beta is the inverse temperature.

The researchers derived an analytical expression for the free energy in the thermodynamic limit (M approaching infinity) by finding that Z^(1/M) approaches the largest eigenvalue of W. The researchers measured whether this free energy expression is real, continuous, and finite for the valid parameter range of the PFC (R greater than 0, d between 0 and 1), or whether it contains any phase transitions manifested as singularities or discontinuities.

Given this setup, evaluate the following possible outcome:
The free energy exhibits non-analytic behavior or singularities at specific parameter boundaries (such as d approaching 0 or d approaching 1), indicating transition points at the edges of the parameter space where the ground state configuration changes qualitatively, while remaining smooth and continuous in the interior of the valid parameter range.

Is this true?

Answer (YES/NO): NO